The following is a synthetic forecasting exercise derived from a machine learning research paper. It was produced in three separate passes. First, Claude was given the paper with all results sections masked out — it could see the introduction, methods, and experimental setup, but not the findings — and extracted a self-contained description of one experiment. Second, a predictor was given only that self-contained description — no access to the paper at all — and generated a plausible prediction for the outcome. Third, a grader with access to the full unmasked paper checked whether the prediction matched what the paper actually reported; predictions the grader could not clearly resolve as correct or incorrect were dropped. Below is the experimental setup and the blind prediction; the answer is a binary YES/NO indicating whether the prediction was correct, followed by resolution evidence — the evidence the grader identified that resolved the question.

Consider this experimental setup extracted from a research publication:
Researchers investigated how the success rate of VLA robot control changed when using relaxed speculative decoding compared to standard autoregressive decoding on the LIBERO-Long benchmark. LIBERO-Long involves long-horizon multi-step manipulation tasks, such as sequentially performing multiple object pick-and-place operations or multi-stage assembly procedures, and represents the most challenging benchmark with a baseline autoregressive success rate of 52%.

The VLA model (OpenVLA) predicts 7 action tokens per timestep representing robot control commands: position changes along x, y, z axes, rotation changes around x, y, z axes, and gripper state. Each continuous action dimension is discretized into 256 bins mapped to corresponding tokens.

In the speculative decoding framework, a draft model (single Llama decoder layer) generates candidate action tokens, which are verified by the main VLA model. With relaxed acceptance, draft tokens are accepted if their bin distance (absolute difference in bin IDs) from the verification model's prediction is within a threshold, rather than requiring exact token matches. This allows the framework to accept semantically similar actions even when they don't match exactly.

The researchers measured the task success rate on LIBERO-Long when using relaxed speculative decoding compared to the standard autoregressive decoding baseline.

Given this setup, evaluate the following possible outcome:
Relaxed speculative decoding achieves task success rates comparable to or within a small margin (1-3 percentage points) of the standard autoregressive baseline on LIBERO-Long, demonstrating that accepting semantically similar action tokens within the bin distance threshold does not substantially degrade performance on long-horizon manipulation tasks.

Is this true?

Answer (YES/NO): YES